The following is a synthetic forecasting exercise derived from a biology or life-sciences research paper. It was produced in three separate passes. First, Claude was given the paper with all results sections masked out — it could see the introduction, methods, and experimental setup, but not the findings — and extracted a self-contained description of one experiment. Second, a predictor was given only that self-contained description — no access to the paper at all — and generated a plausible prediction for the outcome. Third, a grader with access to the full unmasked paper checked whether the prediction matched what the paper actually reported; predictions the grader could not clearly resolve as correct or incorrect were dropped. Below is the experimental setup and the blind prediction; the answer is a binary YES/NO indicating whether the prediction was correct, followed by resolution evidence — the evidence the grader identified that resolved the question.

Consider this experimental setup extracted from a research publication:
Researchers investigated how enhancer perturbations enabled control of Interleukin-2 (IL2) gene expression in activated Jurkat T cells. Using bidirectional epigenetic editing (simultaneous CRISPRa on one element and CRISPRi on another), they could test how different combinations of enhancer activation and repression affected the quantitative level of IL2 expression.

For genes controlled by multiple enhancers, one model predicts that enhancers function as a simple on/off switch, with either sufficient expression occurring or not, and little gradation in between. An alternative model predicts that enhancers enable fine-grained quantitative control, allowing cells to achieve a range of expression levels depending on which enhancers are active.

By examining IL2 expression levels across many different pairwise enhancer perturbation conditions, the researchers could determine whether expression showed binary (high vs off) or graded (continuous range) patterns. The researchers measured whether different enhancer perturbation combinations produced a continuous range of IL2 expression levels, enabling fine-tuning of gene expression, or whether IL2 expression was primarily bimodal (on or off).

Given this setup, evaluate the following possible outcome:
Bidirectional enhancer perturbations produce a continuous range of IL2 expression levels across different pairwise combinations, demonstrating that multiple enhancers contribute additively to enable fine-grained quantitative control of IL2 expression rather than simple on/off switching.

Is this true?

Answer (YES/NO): YES